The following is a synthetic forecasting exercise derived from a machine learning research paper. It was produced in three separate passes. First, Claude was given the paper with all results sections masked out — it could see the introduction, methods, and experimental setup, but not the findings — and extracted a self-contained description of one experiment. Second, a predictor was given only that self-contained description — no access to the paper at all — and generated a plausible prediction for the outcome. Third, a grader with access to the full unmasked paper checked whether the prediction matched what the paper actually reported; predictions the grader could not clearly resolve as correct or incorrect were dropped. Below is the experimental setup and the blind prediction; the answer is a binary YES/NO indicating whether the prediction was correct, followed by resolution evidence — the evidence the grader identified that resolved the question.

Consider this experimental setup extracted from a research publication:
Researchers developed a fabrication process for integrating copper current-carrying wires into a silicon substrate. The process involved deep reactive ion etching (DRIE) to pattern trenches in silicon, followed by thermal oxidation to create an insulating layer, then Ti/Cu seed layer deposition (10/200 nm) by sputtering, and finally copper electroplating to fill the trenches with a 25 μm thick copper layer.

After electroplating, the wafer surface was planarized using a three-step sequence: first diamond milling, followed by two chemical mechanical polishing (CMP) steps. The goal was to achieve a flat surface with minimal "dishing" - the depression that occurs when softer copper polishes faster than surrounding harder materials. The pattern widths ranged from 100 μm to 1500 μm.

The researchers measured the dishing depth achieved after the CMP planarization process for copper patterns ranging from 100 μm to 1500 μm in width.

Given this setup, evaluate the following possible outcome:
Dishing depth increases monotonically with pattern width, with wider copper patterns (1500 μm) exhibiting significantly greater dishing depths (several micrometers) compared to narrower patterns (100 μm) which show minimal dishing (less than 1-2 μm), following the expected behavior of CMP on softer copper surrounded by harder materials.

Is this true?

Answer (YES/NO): NO